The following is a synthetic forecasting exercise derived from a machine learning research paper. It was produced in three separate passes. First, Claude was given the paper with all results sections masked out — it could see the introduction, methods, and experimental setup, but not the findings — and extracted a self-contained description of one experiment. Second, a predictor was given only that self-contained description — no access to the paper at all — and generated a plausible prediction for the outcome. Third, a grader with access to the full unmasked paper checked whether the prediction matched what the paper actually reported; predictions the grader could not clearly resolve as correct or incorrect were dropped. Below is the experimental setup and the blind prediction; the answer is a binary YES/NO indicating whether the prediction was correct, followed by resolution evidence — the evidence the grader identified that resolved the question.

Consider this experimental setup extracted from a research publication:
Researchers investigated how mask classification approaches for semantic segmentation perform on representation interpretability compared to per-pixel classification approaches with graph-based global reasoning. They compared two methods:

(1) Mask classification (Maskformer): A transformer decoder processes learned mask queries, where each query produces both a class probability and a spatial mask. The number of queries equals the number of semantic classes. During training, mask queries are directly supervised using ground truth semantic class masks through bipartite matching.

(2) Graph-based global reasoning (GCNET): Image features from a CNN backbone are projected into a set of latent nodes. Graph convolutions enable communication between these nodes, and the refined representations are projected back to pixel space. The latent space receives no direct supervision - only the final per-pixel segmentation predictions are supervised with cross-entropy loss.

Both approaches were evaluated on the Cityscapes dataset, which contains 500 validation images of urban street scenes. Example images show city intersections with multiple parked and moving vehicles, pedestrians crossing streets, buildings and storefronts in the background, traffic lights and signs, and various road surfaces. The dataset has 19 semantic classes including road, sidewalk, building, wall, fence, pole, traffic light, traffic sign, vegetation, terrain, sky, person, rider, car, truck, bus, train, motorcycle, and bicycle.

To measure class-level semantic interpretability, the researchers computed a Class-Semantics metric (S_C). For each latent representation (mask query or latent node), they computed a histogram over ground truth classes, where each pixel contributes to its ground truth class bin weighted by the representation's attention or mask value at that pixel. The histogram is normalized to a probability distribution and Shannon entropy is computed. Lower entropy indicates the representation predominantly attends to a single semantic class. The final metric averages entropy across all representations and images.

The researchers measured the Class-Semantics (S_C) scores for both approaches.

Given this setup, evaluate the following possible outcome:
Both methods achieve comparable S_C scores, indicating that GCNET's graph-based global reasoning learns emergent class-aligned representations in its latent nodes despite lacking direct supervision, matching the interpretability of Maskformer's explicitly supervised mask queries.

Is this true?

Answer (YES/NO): NO